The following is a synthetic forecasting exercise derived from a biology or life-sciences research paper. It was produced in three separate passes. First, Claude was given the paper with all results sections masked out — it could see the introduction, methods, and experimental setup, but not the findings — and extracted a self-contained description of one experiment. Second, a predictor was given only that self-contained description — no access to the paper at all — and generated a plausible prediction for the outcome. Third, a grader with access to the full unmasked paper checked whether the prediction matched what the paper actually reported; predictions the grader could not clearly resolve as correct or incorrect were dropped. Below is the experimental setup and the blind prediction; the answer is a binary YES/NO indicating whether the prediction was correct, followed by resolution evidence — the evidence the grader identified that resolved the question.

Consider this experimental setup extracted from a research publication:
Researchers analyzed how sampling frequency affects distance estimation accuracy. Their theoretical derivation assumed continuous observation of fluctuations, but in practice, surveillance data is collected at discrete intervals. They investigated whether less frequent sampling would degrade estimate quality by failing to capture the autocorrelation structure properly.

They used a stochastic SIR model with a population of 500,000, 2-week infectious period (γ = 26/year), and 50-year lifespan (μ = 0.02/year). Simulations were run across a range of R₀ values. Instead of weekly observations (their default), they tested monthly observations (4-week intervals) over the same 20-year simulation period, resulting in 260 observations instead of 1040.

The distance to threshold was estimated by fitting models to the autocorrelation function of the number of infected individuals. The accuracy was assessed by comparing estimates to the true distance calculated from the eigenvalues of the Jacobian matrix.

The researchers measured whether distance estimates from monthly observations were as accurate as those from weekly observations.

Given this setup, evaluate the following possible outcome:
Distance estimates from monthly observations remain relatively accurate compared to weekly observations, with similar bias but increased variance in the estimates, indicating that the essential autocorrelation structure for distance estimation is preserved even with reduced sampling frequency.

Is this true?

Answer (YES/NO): NO